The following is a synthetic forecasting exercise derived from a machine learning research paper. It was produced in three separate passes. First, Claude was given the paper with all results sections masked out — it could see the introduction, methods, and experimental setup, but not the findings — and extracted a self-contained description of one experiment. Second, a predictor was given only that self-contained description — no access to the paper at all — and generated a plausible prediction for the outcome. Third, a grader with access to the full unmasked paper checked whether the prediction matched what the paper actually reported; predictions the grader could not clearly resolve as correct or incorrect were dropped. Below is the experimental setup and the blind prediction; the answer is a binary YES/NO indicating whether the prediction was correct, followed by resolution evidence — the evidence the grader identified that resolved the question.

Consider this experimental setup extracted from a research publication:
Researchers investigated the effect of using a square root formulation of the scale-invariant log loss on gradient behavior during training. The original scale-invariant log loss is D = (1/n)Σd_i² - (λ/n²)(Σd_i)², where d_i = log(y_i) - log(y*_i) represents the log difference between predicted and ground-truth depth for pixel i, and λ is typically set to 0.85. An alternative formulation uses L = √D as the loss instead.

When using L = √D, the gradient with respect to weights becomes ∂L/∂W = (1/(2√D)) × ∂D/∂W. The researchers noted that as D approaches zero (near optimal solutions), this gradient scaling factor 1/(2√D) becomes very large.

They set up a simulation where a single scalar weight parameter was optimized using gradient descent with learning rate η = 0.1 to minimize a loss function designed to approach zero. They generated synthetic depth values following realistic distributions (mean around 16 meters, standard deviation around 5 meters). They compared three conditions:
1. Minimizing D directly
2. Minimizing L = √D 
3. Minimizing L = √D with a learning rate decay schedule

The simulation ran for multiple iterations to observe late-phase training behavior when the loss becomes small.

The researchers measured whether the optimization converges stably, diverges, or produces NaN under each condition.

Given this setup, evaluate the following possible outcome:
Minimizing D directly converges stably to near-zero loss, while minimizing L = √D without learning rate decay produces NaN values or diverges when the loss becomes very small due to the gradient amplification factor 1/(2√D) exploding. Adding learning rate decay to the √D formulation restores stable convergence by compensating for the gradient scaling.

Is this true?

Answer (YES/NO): NO